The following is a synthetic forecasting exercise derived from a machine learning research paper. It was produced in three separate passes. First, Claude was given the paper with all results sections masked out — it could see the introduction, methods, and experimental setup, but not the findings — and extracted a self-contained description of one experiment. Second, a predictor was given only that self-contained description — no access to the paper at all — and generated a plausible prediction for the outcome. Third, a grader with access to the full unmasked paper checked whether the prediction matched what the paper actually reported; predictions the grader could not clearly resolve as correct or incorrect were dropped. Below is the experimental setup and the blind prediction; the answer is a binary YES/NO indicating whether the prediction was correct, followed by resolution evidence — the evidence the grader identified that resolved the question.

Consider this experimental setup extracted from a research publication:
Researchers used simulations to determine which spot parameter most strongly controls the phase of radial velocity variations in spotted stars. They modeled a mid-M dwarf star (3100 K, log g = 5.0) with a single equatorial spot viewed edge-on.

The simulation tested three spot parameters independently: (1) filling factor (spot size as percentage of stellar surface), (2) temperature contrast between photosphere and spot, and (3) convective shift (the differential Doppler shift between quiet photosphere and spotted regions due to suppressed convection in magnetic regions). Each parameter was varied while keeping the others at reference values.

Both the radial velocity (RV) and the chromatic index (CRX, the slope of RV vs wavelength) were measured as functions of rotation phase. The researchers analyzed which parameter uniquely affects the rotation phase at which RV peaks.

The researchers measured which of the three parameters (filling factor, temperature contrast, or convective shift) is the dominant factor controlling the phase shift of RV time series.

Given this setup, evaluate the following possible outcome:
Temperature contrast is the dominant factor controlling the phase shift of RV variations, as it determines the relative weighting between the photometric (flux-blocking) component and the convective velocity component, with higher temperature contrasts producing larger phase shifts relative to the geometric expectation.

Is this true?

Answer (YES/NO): NO